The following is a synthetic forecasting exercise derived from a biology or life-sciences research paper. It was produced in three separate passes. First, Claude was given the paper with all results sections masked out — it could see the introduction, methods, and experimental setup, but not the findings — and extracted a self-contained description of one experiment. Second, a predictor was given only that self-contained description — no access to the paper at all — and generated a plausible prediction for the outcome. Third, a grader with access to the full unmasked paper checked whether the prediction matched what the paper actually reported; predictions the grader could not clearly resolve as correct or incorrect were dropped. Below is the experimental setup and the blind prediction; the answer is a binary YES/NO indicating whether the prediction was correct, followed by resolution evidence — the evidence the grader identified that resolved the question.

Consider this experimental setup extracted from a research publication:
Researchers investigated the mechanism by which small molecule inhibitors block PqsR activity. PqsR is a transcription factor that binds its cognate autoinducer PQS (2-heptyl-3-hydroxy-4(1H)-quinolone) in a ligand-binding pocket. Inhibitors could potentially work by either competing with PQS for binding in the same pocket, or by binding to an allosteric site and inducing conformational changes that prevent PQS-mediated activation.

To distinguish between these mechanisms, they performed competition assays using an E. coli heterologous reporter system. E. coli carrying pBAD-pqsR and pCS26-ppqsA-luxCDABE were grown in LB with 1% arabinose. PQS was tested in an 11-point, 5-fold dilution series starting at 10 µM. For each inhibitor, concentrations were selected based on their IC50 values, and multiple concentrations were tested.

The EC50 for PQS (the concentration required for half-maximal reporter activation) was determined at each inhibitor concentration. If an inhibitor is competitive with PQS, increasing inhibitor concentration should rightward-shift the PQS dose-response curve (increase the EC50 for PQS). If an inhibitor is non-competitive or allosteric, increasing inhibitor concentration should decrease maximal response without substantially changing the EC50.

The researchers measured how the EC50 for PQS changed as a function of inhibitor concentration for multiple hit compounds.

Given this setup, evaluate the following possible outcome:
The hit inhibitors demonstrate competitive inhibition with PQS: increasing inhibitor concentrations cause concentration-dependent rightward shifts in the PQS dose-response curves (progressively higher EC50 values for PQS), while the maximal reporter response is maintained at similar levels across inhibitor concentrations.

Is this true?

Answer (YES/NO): YES